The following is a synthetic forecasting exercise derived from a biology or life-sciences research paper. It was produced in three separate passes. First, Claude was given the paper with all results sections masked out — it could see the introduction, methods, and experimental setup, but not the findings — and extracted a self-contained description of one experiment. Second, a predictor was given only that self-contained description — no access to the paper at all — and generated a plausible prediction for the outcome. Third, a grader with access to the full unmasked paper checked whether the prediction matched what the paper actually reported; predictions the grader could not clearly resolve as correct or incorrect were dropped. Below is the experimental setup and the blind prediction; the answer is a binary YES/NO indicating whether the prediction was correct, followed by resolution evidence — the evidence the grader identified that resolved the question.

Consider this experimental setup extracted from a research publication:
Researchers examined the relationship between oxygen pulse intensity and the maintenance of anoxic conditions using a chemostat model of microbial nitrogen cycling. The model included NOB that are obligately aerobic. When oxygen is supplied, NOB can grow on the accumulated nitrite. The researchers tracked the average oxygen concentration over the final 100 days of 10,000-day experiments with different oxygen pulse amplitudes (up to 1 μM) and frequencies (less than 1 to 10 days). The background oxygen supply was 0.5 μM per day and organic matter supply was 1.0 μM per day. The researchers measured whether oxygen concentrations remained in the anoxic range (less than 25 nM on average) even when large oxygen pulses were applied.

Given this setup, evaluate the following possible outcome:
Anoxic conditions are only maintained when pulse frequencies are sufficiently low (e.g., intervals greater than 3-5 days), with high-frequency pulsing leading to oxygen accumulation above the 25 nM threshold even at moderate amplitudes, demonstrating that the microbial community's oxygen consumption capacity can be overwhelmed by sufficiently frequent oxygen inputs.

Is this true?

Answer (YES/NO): NO